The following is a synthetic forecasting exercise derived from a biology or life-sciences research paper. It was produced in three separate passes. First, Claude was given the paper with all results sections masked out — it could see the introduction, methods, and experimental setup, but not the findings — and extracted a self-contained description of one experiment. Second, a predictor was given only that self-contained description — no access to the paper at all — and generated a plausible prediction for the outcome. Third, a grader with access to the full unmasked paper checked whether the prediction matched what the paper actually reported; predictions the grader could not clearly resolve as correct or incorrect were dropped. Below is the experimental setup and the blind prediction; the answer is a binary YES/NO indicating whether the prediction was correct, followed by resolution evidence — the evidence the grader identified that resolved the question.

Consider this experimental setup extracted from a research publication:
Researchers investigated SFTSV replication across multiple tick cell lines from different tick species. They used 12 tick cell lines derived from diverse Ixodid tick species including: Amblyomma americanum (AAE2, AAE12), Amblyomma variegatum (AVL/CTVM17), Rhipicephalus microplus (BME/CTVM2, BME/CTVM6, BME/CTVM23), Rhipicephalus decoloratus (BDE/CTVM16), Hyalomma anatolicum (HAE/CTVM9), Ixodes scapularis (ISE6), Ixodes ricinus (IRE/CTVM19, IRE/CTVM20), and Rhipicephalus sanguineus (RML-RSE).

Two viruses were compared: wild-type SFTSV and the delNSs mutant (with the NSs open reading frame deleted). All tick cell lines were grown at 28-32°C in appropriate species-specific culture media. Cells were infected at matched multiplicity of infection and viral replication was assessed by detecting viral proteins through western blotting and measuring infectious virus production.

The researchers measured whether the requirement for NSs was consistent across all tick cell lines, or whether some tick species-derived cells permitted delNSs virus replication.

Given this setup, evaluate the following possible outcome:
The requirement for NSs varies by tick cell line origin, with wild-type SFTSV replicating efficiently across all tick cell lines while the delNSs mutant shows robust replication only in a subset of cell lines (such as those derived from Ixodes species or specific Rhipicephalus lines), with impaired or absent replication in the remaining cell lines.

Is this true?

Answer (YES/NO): NO